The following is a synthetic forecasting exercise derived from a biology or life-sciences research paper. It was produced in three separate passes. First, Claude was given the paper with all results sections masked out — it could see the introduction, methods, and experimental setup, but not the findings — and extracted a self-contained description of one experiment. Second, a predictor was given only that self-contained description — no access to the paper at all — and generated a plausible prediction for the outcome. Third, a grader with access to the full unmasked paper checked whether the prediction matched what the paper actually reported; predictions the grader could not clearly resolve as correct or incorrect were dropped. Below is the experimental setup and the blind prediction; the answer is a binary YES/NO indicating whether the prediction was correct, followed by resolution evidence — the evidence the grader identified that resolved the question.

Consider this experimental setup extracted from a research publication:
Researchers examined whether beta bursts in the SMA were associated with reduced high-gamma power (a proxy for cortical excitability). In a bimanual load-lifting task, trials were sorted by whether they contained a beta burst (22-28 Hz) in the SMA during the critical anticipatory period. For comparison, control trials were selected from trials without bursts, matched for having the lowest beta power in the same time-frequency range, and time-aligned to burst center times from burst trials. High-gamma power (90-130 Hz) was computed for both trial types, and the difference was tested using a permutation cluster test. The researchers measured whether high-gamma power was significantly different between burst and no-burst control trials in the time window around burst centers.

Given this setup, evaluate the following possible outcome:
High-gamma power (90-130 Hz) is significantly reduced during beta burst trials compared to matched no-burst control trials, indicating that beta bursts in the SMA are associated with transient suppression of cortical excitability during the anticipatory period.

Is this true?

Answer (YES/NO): YES